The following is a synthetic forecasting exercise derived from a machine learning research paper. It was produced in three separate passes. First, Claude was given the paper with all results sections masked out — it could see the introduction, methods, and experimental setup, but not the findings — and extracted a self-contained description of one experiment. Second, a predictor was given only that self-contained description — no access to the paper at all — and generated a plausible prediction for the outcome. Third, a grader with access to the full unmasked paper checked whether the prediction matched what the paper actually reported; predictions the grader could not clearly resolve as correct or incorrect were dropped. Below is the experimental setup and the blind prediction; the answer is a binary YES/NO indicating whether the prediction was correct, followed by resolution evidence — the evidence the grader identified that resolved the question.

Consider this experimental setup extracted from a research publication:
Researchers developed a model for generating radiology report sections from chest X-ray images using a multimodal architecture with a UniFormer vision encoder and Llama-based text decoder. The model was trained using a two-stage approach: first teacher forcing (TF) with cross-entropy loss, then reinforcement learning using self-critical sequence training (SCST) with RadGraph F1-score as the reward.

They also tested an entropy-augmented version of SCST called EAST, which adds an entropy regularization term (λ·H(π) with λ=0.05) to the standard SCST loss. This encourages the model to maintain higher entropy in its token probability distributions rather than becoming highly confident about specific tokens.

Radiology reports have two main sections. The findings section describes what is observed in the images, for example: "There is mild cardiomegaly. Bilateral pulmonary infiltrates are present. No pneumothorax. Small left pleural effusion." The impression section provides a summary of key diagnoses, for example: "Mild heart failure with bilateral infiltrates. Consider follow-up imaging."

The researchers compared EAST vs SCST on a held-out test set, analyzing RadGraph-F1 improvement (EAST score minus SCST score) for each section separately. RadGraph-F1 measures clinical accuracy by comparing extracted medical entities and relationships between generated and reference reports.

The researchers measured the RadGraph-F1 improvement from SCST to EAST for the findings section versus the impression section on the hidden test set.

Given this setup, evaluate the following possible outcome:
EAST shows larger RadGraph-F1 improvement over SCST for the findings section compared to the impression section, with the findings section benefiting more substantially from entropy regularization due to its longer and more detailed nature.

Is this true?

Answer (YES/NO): NO